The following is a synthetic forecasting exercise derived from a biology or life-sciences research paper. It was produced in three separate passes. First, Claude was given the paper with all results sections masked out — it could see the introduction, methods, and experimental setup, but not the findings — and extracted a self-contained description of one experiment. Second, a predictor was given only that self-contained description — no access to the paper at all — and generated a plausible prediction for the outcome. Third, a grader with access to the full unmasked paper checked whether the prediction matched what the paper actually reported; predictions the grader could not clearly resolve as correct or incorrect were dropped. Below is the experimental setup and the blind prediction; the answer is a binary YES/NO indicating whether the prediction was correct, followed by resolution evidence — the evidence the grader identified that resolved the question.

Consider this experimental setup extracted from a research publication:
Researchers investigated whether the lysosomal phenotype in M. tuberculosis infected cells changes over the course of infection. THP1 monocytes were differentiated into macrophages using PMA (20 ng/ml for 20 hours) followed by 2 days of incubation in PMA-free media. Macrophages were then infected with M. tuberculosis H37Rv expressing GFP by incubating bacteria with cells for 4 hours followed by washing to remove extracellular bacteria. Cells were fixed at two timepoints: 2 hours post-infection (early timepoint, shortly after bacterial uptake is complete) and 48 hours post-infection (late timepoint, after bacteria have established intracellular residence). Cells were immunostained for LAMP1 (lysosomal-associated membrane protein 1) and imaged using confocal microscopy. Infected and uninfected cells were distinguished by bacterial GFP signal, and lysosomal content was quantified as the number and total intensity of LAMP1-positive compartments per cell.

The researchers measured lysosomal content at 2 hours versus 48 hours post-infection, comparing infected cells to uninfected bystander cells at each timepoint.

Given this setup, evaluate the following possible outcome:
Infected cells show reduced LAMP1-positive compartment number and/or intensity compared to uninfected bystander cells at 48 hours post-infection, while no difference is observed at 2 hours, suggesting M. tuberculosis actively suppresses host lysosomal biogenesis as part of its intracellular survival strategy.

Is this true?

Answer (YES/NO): NO